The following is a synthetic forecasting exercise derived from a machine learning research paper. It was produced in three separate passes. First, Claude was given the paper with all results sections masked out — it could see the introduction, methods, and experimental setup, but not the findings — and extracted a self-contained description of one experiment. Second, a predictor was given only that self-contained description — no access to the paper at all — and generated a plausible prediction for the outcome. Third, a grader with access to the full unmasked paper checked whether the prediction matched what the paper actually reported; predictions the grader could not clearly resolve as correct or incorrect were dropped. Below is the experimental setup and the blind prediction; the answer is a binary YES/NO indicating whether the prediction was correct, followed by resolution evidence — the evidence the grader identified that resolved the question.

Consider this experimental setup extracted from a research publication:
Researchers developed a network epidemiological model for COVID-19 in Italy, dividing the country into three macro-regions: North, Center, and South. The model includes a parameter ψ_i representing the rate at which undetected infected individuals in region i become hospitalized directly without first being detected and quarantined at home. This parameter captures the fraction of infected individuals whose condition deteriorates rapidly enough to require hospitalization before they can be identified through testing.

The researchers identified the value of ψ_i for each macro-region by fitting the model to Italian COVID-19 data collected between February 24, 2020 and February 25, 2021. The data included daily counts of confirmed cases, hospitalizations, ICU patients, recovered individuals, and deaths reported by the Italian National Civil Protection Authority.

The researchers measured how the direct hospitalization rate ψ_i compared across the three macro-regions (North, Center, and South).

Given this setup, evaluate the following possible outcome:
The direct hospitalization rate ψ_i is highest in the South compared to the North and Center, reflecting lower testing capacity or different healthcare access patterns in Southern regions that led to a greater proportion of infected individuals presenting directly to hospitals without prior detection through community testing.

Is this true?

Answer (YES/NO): YES